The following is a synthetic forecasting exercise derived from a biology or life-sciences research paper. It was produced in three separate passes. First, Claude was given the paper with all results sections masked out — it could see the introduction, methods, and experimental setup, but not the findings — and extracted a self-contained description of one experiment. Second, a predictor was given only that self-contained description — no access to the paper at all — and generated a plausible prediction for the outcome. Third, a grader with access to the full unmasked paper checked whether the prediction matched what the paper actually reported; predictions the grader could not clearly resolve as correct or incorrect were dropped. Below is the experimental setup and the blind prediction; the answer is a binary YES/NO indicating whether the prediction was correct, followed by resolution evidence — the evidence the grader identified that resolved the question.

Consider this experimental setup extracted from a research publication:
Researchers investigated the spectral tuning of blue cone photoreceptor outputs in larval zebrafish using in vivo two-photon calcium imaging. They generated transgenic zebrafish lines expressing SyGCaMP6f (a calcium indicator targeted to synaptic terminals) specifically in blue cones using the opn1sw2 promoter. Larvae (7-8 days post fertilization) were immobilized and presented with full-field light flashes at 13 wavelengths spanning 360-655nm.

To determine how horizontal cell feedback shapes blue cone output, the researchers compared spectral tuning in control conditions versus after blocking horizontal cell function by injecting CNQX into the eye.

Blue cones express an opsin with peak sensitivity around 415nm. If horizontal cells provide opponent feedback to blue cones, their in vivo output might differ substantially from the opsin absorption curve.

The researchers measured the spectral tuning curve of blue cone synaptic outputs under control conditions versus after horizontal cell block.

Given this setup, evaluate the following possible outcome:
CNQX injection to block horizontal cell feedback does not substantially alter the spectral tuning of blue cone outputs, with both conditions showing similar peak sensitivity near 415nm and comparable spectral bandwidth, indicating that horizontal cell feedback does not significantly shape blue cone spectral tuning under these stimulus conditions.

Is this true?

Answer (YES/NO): NO